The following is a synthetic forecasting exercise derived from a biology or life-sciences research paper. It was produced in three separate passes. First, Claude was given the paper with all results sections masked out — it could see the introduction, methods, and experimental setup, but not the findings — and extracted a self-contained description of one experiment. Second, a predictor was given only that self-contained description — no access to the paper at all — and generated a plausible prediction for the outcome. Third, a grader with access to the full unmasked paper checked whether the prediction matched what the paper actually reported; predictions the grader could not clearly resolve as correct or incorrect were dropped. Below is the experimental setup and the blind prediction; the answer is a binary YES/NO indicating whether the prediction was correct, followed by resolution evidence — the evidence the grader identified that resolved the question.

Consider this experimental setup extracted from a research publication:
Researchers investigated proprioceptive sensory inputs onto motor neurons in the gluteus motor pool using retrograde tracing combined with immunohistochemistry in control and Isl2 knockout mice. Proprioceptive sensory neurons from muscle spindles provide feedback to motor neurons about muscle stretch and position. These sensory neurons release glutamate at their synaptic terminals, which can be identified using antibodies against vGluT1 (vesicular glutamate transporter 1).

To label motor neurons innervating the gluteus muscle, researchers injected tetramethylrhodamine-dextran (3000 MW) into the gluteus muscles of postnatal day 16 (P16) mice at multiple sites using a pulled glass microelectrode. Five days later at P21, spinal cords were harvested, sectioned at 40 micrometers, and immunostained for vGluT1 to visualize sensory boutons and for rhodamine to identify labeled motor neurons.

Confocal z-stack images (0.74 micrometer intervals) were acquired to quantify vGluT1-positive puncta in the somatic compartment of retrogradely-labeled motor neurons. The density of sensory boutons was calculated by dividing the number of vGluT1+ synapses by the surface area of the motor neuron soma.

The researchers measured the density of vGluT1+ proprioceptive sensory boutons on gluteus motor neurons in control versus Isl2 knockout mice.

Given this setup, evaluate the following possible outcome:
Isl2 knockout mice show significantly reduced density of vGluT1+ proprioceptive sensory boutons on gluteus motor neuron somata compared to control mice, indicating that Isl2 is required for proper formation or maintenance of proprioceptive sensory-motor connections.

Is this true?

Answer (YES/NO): YES